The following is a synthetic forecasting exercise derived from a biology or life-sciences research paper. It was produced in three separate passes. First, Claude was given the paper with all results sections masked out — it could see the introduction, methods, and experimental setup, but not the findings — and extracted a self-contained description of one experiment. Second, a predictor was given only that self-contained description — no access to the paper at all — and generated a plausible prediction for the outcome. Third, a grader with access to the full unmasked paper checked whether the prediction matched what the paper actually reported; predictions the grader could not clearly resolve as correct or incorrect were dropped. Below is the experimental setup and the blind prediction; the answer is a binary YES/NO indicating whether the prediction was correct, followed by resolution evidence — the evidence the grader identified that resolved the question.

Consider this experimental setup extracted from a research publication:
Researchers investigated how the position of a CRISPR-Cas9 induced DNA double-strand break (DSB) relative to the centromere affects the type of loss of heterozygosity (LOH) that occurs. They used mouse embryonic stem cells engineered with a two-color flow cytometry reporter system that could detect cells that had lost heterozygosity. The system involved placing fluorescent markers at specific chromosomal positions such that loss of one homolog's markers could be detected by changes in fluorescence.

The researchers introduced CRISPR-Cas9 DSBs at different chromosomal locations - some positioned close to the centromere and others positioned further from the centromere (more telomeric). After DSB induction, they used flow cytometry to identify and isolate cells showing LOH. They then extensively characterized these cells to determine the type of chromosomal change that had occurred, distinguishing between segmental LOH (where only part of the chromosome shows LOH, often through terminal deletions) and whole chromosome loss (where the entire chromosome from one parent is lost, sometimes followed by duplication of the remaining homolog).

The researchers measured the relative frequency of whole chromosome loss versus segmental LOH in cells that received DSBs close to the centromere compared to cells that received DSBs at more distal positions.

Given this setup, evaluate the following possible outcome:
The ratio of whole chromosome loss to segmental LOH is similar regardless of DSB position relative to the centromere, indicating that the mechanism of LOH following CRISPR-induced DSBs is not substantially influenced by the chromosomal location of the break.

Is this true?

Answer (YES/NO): NO